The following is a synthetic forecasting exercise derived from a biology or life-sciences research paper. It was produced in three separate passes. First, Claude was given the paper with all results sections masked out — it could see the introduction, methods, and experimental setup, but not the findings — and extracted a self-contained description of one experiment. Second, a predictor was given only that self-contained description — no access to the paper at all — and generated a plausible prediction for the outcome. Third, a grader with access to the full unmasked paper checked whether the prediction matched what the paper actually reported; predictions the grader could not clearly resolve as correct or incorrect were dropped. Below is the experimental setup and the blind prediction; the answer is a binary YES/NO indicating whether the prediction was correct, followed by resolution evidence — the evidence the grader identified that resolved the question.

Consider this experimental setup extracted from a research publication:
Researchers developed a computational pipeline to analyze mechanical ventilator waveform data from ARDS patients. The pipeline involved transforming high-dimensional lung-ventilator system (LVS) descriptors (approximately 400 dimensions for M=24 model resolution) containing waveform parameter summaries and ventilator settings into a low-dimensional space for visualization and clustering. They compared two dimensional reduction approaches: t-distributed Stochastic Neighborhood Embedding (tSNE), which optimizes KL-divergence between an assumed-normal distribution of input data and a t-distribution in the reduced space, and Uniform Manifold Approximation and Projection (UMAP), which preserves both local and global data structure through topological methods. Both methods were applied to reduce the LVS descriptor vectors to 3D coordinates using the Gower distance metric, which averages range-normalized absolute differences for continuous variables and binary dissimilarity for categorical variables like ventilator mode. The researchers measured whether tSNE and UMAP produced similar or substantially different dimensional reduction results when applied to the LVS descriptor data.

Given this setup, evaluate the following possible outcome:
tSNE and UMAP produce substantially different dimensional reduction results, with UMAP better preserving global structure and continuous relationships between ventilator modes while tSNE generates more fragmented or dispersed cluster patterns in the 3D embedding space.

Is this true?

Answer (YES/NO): NO